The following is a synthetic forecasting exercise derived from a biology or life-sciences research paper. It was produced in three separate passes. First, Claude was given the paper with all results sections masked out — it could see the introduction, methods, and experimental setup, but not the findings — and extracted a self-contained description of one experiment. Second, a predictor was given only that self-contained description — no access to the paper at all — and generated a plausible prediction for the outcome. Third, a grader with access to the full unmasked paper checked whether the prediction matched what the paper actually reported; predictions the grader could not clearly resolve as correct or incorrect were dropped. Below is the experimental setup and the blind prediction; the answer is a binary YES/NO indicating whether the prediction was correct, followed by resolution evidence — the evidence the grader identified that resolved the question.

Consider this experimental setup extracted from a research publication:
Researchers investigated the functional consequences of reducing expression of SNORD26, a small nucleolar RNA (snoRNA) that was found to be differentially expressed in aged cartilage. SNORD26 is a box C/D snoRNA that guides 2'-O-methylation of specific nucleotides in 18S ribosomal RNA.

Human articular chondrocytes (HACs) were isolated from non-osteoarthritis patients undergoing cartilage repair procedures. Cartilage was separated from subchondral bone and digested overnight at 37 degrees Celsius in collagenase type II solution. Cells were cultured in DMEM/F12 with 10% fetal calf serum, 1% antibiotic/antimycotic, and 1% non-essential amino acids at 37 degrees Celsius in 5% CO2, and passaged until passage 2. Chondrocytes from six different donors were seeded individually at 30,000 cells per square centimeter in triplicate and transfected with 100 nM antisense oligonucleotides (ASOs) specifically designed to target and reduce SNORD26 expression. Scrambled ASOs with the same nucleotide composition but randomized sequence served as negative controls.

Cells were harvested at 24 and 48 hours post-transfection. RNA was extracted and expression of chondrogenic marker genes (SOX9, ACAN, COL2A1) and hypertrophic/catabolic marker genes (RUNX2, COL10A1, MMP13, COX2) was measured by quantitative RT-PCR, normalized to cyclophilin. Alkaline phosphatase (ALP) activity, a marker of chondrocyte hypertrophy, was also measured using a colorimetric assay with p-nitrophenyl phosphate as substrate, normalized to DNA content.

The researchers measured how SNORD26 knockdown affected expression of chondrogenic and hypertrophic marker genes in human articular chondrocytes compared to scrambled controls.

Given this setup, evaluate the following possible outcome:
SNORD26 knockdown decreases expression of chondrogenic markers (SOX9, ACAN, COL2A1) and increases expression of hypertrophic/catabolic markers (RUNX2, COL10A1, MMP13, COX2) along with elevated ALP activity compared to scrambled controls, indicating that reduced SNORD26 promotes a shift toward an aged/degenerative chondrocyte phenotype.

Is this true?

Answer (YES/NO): NO